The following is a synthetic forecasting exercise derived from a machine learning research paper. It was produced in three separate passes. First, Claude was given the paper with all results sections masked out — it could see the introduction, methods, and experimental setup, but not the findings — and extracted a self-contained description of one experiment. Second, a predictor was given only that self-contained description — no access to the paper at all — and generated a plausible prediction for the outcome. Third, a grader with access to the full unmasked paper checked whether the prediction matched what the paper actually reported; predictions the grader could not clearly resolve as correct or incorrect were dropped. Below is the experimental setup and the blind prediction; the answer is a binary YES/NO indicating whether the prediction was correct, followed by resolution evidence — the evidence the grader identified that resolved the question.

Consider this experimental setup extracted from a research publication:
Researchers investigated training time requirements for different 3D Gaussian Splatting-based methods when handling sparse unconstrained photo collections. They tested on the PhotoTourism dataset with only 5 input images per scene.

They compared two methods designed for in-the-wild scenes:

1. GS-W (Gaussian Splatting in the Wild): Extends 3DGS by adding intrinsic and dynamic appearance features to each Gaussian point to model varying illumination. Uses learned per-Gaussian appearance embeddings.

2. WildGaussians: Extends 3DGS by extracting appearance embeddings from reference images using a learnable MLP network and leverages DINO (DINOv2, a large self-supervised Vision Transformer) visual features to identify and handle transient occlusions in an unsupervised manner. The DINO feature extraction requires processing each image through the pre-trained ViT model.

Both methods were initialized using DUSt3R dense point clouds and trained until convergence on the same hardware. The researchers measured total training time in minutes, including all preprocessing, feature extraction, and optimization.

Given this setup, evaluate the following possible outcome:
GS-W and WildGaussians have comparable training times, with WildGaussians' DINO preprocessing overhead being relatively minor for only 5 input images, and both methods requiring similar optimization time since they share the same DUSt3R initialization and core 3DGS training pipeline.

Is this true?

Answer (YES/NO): NO